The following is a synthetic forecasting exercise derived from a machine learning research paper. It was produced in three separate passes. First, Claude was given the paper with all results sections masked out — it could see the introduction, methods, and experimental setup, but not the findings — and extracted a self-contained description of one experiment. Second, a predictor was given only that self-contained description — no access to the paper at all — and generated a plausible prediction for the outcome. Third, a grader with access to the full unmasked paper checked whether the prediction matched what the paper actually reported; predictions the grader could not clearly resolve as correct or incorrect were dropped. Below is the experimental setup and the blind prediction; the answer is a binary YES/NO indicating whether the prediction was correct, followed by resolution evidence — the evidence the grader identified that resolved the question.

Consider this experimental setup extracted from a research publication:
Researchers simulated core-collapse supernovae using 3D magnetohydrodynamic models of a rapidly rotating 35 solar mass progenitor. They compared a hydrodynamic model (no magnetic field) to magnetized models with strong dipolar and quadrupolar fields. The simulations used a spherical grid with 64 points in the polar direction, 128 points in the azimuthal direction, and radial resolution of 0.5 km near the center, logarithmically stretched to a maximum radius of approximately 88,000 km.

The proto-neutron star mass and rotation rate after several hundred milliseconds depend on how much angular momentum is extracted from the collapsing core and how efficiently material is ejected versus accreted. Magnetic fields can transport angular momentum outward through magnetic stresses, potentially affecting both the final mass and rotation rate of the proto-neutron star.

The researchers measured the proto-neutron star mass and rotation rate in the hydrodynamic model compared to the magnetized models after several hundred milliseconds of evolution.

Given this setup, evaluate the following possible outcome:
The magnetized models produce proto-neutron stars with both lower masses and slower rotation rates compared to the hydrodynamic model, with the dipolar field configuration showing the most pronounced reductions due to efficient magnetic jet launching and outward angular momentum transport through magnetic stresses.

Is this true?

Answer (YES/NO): NO